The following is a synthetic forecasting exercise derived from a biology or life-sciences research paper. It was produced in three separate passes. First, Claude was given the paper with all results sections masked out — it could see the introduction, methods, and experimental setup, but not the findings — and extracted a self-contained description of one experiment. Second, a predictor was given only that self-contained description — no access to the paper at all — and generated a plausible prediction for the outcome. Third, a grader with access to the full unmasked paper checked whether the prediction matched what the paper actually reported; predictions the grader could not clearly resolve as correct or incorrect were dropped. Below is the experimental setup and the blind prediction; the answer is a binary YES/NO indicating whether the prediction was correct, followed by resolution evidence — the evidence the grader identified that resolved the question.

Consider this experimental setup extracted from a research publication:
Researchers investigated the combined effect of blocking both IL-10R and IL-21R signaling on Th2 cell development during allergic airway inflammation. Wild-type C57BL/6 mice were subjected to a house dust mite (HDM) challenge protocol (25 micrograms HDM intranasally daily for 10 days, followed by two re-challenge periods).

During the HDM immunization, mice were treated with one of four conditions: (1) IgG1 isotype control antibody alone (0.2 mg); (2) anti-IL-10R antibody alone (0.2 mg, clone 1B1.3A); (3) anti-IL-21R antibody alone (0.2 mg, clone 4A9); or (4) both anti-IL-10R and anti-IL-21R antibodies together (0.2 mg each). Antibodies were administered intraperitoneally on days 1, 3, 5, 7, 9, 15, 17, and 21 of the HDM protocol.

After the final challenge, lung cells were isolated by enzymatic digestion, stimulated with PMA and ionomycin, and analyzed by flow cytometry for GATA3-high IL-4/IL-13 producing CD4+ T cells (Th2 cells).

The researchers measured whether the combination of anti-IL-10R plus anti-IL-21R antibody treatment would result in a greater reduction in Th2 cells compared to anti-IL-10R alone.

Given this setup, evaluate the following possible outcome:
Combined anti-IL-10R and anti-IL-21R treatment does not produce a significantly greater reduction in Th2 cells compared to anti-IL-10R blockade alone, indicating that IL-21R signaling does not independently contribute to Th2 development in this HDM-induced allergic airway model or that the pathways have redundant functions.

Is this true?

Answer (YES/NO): NO